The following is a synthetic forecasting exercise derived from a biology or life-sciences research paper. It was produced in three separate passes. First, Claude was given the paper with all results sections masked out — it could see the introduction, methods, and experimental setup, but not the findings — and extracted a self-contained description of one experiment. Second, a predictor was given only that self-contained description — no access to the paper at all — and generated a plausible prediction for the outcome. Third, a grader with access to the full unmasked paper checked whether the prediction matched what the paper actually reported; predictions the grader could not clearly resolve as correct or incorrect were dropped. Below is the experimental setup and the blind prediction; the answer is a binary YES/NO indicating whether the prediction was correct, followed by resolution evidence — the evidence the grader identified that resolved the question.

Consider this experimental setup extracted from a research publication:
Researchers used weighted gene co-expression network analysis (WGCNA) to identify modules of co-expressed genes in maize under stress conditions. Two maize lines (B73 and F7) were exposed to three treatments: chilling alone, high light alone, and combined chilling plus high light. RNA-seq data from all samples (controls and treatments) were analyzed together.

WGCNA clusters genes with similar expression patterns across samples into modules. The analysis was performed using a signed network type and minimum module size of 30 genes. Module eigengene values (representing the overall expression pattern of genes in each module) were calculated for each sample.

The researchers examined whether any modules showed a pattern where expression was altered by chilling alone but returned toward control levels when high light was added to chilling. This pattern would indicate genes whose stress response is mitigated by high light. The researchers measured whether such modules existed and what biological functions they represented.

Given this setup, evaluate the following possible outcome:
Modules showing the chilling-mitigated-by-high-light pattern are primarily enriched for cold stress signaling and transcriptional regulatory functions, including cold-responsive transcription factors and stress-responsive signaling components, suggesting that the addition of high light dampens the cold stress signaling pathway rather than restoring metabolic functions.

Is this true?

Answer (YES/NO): NO